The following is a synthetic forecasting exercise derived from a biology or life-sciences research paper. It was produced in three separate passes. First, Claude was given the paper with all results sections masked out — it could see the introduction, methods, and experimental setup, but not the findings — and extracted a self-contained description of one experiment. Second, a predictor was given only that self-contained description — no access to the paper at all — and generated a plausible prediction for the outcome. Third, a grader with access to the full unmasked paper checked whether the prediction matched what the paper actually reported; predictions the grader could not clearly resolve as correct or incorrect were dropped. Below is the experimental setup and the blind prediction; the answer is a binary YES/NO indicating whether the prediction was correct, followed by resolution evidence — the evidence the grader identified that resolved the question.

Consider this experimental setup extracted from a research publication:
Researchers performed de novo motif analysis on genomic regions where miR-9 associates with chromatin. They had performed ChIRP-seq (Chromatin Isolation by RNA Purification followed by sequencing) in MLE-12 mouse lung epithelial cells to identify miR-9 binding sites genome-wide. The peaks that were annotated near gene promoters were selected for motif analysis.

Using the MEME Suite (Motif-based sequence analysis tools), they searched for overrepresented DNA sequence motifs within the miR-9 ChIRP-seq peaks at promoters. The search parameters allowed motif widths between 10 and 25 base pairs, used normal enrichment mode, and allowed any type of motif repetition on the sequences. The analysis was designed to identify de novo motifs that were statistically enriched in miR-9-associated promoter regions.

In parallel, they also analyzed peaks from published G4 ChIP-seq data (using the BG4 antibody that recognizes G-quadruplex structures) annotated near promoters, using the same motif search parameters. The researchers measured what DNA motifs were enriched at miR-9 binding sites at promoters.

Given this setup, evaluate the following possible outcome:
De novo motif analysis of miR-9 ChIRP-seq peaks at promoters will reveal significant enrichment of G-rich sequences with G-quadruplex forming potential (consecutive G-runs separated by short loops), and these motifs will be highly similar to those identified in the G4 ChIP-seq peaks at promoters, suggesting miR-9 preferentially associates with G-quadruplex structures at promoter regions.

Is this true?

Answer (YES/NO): YES